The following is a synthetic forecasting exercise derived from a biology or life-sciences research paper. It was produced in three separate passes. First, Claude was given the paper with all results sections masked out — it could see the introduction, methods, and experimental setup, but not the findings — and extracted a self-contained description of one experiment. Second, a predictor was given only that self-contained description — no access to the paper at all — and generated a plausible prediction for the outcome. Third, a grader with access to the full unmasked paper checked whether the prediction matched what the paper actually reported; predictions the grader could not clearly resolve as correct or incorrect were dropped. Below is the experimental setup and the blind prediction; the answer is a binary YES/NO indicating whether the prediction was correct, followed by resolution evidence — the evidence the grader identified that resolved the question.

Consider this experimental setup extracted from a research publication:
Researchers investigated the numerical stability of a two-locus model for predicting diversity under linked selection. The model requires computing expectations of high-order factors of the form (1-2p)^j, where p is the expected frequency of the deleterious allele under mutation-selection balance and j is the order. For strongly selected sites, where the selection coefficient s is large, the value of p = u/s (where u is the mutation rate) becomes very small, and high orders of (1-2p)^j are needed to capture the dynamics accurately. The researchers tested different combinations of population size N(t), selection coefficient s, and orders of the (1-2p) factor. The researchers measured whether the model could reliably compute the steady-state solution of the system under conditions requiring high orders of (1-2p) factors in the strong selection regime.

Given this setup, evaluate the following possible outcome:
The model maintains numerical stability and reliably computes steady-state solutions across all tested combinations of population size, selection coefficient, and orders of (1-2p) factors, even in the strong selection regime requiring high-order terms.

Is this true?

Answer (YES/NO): NO